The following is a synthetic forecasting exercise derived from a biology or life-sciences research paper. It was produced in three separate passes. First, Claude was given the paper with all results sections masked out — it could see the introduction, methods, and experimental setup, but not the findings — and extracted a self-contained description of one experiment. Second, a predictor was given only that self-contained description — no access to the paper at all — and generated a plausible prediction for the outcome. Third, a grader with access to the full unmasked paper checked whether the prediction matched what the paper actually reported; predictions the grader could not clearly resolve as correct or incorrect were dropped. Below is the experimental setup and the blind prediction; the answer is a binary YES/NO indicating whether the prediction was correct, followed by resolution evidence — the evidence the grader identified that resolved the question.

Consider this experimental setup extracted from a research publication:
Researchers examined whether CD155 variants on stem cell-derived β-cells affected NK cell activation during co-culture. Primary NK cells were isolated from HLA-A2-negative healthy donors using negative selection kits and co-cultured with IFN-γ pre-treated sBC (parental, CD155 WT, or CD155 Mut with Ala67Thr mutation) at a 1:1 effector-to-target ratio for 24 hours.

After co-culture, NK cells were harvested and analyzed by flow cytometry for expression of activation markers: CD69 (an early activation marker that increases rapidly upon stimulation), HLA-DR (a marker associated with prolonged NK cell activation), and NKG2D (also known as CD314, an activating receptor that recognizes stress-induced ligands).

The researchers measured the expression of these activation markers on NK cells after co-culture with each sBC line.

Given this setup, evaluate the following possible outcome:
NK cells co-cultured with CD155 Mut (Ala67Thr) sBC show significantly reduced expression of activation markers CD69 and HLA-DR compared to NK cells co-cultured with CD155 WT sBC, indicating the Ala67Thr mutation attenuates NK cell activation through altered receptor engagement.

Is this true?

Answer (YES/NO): NO